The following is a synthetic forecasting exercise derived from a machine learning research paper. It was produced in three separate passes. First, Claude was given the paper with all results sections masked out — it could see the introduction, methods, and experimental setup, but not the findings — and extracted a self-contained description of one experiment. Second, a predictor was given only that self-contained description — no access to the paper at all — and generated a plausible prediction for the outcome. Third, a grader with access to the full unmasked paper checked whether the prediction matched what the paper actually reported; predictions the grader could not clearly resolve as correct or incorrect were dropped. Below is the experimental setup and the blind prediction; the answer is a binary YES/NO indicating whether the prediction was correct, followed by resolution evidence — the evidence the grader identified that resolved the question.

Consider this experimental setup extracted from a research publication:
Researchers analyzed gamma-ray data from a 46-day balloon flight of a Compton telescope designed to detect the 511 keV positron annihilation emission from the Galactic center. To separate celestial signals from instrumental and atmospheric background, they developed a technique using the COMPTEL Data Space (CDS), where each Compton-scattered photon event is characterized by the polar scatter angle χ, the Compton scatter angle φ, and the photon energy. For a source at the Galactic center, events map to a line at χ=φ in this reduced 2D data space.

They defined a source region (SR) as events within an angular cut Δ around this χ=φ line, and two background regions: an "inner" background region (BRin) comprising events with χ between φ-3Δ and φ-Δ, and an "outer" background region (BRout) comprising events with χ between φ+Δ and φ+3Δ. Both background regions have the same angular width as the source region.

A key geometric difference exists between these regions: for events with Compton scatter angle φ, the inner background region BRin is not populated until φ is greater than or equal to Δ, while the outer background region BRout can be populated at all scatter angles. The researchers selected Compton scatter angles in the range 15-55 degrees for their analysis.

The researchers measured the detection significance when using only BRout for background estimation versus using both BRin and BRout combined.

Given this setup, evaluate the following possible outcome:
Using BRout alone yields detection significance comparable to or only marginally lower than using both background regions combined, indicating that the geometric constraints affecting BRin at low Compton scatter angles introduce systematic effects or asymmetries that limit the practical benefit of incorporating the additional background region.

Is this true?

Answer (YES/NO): NO